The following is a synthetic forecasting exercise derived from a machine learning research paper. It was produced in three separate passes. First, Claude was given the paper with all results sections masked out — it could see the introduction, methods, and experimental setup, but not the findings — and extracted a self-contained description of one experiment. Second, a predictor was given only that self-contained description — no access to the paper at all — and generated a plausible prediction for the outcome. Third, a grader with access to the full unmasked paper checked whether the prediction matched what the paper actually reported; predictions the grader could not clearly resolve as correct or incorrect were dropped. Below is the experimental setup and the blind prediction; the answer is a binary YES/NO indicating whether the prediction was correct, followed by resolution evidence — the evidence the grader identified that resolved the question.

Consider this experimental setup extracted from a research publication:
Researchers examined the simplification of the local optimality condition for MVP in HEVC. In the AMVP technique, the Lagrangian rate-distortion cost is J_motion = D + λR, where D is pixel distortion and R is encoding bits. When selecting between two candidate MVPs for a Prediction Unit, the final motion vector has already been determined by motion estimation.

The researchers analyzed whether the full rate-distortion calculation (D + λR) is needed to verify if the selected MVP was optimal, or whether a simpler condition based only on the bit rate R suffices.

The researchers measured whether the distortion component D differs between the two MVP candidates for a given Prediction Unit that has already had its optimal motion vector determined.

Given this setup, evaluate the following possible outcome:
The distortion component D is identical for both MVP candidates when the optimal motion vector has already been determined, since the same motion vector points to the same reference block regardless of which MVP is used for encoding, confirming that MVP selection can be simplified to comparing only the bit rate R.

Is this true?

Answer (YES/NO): YES